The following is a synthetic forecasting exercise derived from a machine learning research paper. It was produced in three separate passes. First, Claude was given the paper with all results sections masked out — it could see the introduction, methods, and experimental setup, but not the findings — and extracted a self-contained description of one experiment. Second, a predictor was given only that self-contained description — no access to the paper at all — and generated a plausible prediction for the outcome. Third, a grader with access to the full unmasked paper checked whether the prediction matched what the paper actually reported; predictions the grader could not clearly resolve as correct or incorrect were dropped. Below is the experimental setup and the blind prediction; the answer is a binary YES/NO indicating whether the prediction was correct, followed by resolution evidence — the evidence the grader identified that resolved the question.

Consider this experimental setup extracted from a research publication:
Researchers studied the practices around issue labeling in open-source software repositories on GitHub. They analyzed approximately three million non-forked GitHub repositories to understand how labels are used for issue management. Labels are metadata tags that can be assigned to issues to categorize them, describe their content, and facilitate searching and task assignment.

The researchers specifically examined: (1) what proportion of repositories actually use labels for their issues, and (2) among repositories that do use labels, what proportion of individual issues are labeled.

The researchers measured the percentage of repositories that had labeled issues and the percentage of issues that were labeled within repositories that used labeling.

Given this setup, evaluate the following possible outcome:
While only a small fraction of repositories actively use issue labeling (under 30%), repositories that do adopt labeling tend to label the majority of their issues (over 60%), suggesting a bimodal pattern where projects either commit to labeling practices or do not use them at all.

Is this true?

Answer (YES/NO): NO